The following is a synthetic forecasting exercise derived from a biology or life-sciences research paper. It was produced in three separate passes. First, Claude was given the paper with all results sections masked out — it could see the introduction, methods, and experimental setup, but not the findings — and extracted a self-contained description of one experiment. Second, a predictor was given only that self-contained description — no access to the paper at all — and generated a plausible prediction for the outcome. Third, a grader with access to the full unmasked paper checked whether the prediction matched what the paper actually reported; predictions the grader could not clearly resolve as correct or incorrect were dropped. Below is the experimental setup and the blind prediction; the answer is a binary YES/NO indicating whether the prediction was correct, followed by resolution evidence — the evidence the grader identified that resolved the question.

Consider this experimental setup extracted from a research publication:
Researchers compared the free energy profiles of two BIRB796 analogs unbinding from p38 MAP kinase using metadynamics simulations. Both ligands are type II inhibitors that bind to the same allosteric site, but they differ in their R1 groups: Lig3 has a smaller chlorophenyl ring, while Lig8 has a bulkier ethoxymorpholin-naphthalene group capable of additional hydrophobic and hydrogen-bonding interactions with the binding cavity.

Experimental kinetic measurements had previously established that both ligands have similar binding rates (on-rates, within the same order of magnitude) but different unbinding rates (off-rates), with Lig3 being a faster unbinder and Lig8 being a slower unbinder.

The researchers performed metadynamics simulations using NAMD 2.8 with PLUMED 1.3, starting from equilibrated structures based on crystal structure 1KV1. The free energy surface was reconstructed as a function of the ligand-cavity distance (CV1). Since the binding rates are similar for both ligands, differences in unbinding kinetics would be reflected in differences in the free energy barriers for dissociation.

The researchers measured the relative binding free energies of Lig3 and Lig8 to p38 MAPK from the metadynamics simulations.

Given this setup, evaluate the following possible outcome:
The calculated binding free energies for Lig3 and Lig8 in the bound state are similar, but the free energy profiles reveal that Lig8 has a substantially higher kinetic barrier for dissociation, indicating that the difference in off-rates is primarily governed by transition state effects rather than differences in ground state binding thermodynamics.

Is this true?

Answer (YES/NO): NO